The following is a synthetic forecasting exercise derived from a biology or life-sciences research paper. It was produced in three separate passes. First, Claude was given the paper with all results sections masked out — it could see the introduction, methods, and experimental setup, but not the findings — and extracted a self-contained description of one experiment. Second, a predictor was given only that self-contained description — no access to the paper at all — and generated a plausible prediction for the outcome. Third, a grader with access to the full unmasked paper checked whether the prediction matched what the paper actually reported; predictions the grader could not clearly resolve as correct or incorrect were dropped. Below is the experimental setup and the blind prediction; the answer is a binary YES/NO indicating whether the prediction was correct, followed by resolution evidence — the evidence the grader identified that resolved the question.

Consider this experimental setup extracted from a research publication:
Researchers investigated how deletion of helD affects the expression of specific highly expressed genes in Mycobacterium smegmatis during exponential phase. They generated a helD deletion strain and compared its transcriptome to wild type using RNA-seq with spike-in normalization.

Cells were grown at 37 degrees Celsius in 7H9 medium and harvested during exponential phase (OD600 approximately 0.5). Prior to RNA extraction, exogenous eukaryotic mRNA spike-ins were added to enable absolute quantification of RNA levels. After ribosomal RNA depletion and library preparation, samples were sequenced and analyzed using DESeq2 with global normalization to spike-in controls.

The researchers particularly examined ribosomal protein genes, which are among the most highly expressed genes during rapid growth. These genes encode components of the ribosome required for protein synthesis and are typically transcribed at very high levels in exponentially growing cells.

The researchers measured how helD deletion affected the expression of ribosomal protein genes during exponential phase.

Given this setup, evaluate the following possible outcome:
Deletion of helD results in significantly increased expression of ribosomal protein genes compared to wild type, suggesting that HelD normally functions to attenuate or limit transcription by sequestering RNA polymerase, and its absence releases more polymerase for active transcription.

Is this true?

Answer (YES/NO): NO